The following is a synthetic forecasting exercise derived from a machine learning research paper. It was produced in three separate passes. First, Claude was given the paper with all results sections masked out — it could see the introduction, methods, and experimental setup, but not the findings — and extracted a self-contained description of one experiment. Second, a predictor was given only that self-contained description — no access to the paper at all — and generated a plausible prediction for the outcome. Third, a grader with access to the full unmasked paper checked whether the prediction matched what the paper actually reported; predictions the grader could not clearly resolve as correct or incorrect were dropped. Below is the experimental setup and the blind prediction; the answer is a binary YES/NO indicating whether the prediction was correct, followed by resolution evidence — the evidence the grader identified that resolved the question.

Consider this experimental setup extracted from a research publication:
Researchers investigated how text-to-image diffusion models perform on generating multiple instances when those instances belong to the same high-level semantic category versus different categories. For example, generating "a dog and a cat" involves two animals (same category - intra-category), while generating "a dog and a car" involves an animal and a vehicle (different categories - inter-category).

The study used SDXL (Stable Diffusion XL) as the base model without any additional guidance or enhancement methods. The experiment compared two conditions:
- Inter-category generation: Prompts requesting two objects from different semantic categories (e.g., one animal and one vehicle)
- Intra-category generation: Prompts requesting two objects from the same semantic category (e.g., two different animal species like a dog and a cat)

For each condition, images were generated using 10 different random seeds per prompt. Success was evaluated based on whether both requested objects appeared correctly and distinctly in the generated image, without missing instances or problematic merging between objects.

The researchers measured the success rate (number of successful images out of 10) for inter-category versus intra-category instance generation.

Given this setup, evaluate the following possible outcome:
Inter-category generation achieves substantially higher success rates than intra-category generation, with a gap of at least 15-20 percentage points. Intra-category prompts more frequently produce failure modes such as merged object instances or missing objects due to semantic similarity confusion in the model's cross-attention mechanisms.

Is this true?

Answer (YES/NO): YES